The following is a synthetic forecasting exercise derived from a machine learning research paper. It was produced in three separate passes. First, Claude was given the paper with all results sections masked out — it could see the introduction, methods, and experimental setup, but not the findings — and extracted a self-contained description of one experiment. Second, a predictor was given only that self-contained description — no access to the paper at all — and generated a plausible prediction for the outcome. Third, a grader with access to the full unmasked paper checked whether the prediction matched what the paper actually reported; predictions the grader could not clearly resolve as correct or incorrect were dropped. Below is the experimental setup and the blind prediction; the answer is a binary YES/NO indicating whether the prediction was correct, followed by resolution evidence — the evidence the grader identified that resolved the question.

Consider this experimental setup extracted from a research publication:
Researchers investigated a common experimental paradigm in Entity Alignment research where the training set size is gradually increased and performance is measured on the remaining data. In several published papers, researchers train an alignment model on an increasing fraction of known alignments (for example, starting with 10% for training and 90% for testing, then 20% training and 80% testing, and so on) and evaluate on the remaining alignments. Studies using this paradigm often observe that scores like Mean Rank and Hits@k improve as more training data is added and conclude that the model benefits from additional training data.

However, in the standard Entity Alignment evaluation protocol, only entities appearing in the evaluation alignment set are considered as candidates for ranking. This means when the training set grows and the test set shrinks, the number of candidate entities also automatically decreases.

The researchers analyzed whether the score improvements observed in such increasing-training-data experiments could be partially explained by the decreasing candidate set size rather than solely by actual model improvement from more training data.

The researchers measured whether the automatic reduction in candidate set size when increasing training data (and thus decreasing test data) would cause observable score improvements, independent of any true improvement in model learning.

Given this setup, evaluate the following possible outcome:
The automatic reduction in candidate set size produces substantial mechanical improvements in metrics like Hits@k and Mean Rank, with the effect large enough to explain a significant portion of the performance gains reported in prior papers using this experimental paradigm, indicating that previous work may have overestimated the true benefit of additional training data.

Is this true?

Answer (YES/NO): YES